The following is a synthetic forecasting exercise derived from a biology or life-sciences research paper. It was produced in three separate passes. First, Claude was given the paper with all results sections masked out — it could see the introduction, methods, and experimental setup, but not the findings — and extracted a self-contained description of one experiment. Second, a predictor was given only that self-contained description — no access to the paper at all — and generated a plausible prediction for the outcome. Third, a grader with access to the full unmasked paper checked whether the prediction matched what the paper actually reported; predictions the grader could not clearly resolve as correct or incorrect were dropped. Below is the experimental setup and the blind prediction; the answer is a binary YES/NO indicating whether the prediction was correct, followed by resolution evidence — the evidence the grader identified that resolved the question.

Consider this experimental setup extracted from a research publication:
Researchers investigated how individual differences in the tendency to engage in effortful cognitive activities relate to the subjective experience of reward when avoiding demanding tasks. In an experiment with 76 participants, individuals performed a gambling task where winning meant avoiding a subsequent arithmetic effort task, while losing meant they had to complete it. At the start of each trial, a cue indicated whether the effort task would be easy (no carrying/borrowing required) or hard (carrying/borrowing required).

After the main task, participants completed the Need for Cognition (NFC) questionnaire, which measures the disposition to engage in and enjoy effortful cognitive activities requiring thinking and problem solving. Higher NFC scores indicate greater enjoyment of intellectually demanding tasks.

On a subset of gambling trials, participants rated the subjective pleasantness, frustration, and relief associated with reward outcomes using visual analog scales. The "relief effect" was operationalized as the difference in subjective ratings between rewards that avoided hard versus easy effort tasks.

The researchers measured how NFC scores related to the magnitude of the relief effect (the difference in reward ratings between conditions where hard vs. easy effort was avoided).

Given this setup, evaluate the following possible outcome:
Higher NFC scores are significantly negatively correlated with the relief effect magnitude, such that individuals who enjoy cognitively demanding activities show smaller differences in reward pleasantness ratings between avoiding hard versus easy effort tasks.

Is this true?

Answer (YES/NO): YES